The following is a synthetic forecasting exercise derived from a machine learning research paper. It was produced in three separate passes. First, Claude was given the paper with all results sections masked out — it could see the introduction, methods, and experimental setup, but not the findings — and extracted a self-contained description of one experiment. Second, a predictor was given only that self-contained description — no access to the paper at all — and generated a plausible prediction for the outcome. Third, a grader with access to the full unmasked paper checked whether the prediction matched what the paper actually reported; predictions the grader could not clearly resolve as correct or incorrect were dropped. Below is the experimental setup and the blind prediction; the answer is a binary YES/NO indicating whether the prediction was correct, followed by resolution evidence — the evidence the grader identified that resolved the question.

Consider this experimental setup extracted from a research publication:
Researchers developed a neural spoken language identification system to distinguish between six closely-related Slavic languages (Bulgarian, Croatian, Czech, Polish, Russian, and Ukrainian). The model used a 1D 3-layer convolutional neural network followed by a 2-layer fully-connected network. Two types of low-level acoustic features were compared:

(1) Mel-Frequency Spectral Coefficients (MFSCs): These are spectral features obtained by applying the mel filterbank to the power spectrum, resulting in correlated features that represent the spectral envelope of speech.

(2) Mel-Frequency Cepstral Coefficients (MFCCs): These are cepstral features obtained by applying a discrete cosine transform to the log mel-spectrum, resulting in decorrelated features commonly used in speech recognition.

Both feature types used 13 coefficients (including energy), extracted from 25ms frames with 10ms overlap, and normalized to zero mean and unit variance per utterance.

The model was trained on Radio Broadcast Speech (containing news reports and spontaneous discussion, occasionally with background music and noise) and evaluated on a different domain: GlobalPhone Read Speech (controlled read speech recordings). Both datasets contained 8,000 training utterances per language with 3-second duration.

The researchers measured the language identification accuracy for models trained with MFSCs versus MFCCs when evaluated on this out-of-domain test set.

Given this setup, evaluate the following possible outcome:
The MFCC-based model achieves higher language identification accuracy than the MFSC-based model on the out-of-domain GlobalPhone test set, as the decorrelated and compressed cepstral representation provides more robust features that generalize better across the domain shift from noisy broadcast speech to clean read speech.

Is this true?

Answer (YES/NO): NO